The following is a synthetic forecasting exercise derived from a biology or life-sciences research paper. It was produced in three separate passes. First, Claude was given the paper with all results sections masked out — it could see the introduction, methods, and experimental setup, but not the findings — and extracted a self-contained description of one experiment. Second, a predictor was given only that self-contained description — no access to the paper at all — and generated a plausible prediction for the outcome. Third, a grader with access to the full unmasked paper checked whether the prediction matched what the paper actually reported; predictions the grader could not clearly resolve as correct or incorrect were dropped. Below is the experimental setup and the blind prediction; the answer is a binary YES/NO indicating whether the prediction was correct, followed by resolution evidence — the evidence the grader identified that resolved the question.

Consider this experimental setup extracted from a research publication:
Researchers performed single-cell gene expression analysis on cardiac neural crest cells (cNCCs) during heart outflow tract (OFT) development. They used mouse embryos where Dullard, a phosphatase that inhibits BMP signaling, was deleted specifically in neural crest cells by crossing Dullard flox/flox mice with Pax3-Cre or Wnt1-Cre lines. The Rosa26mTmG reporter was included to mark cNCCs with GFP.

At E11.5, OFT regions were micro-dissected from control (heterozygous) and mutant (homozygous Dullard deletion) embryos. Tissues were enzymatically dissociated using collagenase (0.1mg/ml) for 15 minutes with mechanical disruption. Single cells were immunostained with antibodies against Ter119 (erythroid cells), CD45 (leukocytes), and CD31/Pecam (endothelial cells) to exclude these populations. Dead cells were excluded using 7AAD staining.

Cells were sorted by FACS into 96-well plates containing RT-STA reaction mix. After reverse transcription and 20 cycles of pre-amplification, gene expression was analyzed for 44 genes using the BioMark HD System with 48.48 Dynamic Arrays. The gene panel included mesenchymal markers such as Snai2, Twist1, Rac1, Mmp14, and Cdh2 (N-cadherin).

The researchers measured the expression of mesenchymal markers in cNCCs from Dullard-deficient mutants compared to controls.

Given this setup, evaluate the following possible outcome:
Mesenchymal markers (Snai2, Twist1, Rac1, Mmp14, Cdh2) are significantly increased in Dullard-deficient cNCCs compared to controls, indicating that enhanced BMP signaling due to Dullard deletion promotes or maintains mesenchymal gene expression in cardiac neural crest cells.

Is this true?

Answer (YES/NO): NO